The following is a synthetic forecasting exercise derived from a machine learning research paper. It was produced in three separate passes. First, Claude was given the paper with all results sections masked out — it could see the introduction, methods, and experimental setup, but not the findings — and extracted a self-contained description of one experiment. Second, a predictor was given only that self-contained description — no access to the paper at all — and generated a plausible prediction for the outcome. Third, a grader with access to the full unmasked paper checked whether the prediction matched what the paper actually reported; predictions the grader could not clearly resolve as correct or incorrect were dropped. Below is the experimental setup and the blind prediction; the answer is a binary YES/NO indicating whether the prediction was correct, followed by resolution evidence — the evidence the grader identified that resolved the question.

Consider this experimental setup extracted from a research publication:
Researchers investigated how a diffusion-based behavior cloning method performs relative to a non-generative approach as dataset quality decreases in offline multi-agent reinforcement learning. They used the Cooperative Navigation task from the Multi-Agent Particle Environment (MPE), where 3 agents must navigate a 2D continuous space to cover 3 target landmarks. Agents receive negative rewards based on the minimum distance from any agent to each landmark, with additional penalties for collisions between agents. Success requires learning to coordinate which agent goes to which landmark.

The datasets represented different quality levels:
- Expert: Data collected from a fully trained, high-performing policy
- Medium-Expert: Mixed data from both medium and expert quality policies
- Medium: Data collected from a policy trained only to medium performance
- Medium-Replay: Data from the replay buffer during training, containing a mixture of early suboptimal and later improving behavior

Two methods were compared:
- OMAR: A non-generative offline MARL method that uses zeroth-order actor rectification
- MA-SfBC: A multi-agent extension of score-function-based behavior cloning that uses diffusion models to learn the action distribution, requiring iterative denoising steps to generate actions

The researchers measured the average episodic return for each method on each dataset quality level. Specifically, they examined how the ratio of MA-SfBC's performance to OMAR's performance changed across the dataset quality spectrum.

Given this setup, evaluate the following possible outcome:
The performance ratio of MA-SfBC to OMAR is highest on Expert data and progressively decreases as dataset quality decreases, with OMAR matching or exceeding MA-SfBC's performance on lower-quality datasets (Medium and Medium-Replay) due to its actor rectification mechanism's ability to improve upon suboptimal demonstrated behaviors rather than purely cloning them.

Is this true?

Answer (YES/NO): NO